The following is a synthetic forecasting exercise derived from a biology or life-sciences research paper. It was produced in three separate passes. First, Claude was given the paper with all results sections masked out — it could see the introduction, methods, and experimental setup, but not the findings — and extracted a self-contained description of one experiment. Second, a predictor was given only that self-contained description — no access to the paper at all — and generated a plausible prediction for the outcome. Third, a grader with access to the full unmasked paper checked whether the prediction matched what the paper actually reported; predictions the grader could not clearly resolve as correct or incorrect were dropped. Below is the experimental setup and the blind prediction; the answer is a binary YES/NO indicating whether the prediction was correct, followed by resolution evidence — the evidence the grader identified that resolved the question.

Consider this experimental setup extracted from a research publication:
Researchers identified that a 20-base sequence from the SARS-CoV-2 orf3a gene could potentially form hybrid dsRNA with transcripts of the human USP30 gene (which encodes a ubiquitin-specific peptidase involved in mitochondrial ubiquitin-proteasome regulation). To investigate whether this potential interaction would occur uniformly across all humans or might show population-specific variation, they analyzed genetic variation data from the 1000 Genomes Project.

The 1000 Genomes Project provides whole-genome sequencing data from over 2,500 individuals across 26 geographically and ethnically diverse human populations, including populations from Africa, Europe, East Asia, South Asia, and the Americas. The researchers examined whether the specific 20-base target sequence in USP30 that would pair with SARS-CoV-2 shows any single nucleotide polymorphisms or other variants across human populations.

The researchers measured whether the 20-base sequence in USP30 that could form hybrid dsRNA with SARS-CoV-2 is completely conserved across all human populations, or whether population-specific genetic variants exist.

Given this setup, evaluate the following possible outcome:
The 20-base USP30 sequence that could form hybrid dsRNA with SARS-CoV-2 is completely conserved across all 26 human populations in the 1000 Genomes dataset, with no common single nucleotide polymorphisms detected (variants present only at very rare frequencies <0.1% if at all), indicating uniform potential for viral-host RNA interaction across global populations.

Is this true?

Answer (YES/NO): NO